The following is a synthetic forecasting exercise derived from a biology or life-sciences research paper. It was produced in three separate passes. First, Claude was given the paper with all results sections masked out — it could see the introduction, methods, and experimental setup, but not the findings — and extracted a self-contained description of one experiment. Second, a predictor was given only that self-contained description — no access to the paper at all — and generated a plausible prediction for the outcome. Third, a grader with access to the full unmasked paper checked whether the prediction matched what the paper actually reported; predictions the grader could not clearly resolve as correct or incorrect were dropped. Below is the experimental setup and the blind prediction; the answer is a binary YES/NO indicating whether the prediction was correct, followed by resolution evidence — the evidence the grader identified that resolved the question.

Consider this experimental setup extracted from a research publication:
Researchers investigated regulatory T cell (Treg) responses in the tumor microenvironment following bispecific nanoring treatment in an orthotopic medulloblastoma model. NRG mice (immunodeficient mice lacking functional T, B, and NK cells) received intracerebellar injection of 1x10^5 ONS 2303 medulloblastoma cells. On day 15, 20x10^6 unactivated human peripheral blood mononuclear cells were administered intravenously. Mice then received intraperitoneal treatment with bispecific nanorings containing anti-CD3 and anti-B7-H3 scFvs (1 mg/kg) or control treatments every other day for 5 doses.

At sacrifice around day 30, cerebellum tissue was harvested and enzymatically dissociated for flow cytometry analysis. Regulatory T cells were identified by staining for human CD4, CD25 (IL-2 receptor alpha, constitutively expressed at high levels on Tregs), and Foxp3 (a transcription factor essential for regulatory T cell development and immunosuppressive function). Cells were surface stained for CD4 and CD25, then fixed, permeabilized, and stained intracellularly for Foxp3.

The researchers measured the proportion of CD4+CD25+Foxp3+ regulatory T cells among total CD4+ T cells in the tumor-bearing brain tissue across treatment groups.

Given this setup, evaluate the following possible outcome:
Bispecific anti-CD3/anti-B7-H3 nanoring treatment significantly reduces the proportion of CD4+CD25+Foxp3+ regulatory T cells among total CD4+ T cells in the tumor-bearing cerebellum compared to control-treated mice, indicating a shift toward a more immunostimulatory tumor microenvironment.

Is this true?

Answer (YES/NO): YES